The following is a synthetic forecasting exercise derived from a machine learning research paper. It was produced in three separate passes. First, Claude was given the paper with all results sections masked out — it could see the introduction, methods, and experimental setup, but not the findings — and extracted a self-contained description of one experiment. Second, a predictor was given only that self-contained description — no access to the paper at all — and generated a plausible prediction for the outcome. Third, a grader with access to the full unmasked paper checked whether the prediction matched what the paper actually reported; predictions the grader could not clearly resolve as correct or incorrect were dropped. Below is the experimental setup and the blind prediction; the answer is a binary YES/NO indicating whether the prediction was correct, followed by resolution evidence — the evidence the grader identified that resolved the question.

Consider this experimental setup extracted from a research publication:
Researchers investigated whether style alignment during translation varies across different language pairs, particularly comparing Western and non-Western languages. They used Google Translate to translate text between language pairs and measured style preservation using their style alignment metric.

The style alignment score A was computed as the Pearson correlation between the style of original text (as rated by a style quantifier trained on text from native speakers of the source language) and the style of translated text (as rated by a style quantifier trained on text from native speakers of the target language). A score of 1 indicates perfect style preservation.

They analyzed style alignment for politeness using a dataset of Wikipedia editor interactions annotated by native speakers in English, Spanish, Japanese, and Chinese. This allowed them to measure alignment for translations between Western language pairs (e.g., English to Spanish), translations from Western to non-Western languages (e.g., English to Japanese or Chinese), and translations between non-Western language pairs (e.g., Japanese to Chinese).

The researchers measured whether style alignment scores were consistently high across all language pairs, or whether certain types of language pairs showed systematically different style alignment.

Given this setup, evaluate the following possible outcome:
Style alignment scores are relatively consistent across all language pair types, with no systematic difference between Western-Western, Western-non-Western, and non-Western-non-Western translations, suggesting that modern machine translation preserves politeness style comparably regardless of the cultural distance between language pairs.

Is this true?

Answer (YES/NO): NO